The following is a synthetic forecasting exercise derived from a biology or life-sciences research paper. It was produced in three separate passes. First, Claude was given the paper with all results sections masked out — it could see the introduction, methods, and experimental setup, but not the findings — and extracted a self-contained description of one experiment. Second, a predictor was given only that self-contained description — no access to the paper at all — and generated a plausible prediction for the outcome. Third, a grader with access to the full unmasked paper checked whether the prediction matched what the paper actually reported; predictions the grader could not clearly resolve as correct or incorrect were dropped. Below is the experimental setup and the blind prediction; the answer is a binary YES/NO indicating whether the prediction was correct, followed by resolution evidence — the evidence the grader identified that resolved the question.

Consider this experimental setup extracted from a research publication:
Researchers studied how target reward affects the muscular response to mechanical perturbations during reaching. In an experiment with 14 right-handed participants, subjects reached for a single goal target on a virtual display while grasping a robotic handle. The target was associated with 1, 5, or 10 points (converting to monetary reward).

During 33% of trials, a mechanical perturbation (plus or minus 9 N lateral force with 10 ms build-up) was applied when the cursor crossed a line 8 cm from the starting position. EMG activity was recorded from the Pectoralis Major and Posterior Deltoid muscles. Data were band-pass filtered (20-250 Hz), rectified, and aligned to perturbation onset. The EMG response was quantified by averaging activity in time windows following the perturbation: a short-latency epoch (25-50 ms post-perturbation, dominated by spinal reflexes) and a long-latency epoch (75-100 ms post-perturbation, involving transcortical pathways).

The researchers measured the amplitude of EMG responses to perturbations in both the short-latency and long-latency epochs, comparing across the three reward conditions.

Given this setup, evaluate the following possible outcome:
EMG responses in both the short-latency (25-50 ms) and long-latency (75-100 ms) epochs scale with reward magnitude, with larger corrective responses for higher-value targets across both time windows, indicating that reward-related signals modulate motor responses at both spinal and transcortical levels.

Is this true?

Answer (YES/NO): NO